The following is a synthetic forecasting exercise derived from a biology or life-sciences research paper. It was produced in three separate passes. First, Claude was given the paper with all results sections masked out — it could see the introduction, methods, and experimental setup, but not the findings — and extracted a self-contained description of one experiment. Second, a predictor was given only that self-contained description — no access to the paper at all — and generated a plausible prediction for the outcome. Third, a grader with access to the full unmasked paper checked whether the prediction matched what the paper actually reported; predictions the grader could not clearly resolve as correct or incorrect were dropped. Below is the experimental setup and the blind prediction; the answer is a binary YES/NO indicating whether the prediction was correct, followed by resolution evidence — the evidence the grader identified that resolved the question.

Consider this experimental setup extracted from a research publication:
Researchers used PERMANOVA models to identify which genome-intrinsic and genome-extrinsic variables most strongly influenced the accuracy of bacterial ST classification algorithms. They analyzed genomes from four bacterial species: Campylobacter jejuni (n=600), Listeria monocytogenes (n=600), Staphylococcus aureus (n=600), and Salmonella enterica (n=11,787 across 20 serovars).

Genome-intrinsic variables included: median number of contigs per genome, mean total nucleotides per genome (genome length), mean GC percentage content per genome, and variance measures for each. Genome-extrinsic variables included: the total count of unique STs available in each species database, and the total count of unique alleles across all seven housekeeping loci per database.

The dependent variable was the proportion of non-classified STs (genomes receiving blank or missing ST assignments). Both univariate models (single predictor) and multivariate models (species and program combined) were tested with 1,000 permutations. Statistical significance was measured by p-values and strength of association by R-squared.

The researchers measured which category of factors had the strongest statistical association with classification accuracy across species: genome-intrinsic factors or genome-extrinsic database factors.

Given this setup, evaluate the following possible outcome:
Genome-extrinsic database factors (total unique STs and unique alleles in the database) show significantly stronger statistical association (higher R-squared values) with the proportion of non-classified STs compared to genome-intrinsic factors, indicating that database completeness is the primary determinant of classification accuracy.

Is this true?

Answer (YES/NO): NO